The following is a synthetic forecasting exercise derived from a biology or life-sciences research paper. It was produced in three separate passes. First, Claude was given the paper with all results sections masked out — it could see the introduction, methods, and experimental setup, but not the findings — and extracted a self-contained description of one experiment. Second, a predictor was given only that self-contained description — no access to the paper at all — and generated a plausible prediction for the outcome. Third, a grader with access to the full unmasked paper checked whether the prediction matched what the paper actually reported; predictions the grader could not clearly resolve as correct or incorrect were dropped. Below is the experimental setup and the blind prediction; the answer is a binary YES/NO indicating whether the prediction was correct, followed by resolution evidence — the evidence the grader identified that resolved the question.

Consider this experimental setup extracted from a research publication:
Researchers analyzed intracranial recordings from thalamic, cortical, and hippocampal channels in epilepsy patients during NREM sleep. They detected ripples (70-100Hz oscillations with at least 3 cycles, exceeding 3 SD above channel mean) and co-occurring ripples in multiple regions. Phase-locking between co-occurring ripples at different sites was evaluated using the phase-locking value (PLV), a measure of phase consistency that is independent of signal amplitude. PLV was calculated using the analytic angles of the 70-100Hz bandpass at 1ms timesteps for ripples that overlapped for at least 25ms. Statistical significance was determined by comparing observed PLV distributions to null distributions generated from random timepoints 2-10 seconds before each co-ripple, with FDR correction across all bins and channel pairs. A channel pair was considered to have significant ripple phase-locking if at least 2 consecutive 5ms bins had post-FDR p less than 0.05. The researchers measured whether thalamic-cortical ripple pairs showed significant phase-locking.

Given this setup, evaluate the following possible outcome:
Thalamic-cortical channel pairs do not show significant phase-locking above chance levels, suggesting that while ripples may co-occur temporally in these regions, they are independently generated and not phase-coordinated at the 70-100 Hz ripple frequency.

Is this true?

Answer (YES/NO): YES